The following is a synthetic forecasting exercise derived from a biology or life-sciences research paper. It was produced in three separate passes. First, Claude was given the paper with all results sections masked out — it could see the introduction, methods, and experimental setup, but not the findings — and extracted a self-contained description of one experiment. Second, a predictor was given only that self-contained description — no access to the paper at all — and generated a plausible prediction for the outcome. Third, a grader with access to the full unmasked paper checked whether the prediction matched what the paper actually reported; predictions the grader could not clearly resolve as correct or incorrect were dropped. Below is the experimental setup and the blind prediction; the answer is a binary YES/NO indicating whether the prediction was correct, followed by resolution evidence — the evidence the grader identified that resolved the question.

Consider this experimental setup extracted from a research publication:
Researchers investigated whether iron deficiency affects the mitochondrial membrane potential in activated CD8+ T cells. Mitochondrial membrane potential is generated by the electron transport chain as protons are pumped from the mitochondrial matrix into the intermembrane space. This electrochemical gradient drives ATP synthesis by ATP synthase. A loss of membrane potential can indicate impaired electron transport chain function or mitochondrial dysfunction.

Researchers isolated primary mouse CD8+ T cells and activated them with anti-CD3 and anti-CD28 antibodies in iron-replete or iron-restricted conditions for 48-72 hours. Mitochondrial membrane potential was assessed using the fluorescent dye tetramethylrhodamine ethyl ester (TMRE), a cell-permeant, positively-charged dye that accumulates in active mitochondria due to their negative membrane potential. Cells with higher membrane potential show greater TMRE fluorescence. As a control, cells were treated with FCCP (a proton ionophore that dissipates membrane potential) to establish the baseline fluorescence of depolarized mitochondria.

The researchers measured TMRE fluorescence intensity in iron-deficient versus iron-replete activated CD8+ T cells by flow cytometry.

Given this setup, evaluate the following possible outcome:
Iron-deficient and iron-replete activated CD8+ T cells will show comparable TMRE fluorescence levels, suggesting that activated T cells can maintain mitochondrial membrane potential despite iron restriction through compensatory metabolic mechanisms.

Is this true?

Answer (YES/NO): NO